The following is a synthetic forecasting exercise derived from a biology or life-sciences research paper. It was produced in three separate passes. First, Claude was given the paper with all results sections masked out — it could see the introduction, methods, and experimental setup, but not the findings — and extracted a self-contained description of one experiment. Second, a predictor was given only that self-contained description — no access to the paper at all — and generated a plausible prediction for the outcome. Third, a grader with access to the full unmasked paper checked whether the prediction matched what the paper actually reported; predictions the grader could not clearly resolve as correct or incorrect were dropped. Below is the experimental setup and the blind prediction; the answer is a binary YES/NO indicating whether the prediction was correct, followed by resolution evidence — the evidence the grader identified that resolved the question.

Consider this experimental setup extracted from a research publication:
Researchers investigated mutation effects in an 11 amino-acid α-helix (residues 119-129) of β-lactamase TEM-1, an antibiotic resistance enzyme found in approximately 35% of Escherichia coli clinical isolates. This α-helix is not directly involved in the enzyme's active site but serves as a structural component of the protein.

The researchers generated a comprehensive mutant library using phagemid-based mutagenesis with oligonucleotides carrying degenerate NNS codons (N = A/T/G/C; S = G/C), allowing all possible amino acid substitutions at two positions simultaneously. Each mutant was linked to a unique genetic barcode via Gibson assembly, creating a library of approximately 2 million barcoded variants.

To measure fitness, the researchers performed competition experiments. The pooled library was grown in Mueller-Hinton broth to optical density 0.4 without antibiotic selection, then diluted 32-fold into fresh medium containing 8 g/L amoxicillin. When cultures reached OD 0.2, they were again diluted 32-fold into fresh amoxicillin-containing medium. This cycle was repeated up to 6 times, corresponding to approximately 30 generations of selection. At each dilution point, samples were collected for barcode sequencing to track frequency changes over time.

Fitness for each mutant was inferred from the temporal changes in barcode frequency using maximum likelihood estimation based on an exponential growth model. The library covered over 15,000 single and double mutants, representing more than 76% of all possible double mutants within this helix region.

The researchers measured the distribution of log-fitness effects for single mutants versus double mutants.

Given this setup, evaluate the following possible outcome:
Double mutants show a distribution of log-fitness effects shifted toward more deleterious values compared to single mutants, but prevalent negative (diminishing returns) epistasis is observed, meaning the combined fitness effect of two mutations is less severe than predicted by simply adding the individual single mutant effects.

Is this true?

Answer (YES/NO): NO